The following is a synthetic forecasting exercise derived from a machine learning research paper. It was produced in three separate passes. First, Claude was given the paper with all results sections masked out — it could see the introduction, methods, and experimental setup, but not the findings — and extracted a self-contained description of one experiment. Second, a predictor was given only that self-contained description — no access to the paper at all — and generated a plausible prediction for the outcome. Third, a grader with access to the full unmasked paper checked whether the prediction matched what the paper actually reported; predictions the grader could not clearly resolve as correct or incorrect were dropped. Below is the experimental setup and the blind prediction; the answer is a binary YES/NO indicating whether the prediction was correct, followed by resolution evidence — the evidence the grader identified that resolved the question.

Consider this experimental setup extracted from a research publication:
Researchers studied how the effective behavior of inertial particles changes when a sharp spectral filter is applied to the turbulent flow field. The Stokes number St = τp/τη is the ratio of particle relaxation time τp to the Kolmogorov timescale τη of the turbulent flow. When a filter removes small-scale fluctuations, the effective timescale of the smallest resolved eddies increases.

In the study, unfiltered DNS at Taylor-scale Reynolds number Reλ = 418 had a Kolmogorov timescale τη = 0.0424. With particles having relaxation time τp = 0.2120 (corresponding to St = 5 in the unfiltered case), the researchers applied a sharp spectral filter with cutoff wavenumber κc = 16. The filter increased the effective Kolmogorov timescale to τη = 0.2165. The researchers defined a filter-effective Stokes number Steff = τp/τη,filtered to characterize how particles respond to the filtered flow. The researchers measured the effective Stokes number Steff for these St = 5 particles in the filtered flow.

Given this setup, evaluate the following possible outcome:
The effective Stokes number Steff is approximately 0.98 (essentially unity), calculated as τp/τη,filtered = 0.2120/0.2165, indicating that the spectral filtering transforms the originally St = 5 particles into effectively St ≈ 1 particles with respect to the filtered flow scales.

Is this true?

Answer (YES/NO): YES